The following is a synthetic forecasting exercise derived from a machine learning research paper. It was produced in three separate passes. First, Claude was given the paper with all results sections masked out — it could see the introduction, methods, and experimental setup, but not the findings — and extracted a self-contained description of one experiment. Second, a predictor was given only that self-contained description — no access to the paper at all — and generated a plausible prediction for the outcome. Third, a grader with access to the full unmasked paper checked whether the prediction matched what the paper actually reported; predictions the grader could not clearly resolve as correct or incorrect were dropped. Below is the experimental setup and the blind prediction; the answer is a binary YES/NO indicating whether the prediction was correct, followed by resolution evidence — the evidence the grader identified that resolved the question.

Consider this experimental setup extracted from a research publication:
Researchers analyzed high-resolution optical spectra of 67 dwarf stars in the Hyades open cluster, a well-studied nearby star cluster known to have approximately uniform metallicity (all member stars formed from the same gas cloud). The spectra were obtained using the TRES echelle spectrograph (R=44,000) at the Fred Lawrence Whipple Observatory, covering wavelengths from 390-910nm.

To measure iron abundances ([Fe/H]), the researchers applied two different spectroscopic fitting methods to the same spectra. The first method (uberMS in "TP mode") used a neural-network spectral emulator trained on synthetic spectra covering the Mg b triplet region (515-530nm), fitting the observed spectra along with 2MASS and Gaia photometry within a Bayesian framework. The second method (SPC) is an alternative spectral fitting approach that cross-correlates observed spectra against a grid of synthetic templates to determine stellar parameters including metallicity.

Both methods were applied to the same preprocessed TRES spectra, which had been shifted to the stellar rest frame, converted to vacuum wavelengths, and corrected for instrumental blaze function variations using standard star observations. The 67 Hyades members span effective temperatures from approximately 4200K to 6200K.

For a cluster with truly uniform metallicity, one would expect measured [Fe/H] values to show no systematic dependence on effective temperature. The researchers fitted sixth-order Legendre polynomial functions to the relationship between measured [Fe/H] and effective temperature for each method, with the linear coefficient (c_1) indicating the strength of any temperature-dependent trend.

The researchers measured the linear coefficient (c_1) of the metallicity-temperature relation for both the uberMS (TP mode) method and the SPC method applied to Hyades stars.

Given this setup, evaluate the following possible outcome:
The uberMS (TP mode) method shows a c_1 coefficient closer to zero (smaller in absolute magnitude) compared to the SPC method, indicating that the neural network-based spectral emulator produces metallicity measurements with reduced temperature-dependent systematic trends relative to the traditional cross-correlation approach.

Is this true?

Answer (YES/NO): NO